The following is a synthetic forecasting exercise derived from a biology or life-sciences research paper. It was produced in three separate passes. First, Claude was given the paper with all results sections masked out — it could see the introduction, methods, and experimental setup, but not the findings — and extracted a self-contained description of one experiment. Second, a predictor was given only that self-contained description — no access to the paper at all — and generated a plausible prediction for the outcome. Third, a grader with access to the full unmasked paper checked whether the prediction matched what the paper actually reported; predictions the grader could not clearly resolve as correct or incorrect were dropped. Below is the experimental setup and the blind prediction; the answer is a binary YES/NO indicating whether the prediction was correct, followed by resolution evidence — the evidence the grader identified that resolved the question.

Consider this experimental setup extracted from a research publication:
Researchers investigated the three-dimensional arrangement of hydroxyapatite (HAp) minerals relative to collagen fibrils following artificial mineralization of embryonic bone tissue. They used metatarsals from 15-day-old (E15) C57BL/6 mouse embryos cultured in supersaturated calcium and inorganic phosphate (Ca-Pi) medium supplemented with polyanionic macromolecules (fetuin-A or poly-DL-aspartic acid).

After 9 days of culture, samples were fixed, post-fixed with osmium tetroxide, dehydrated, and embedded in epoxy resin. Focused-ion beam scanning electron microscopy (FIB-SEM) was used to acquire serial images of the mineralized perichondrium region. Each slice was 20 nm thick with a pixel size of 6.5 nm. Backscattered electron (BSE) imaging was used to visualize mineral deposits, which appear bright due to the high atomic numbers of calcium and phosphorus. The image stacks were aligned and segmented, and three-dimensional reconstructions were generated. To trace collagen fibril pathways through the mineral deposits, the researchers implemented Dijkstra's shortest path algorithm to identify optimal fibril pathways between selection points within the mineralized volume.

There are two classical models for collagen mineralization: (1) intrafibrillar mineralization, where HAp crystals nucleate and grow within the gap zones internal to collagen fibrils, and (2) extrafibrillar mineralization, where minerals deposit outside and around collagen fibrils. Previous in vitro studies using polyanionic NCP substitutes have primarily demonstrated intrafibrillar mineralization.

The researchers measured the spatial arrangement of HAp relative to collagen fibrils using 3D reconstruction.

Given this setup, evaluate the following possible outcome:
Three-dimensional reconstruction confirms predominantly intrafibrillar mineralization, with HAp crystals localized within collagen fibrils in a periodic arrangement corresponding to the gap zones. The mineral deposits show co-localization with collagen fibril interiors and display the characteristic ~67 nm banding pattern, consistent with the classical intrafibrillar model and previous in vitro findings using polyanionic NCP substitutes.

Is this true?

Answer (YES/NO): NO